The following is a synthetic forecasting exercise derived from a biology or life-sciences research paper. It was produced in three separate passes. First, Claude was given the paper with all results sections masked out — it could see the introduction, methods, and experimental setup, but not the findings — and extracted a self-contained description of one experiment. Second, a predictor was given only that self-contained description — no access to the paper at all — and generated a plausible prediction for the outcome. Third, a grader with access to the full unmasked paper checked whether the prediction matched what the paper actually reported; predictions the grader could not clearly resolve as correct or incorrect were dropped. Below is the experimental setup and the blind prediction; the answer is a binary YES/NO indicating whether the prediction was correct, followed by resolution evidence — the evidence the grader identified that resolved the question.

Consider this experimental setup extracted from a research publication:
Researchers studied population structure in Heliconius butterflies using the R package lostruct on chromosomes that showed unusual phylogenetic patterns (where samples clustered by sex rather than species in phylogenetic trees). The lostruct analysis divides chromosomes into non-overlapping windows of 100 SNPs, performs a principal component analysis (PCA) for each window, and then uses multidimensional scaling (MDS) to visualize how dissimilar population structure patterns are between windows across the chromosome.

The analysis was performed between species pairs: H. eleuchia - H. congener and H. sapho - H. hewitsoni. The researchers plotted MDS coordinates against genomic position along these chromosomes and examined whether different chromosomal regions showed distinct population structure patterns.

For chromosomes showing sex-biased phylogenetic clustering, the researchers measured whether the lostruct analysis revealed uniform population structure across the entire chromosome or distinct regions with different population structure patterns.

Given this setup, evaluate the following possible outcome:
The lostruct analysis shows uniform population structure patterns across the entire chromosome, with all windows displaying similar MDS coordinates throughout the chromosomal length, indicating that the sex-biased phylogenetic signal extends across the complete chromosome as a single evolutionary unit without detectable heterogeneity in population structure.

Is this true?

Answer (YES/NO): NO